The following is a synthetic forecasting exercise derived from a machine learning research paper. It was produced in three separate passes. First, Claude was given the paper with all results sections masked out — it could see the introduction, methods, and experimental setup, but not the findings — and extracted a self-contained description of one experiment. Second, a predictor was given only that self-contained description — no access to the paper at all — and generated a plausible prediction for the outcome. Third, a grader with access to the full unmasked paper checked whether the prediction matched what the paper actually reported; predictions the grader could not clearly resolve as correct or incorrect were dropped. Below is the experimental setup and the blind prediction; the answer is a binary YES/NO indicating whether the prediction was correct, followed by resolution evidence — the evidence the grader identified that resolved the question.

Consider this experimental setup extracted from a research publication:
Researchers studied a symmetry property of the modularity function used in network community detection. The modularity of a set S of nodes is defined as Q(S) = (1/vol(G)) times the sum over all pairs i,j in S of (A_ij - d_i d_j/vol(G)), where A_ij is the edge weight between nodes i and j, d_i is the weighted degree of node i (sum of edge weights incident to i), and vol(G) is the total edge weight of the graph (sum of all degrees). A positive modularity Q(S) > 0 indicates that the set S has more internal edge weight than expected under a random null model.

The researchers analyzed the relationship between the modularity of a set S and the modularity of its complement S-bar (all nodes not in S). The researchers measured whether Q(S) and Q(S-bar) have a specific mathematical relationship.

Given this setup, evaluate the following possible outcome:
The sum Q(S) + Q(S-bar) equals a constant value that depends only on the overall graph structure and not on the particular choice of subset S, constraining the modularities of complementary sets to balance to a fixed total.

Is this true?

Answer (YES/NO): NO